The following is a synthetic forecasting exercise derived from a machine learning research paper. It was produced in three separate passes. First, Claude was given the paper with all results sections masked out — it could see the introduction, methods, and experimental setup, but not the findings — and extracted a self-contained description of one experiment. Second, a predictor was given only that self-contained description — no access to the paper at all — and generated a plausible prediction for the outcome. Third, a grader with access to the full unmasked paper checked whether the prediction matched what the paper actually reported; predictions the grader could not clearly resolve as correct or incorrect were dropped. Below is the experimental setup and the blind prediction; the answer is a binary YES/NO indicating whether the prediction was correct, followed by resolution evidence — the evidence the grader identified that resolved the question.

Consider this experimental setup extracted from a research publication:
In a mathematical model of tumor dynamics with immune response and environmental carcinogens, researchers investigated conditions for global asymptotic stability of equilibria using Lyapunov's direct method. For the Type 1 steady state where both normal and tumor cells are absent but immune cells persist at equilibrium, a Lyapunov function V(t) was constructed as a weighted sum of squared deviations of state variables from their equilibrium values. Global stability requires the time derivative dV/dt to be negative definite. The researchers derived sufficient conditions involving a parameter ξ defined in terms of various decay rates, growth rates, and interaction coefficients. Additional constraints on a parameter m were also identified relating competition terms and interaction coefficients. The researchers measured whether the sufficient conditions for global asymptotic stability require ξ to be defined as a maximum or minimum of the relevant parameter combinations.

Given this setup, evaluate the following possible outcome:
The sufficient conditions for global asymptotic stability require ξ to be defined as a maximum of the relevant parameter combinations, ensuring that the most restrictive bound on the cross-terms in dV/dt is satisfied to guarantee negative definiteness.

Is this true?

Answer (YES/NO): YES